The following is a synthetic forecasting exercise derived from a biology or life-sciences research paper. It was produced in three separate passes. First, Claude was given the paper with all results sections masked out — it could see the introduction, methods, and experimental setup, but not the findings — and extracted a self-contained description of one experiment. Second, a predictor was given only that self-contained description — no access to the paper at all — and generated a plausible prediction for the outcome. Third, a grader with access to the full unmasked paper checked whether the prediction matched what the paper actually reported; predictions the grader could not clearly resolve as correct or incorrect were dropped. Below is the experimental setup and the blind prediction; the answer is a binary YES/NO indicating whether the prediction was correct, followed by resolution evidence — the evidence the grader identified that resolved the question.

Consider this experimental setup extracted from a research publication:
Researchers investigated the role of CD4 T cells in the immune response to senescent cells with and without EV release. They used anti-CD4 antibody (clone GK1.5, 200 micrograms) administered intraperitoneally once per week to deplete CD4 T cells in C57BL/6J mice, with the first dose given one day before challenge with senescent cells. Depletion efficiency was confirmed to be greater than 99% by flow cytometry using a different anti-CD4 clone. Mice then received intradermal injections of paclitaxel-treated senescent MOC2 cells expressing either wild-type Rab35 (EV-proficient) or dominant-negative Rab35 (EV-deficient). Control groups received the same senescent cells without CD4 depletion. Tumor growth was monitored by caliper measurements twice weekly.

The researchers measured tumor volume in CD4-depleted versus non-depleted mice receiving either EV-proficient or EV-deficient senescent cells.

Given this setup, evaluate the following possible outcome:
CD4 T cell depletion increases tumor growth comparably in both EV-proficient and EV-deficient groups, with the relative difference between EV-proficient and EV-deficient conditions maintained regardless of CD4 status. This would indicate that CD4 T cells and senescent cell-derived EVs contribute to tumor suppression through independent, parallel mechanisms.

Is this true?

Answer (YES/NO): NO